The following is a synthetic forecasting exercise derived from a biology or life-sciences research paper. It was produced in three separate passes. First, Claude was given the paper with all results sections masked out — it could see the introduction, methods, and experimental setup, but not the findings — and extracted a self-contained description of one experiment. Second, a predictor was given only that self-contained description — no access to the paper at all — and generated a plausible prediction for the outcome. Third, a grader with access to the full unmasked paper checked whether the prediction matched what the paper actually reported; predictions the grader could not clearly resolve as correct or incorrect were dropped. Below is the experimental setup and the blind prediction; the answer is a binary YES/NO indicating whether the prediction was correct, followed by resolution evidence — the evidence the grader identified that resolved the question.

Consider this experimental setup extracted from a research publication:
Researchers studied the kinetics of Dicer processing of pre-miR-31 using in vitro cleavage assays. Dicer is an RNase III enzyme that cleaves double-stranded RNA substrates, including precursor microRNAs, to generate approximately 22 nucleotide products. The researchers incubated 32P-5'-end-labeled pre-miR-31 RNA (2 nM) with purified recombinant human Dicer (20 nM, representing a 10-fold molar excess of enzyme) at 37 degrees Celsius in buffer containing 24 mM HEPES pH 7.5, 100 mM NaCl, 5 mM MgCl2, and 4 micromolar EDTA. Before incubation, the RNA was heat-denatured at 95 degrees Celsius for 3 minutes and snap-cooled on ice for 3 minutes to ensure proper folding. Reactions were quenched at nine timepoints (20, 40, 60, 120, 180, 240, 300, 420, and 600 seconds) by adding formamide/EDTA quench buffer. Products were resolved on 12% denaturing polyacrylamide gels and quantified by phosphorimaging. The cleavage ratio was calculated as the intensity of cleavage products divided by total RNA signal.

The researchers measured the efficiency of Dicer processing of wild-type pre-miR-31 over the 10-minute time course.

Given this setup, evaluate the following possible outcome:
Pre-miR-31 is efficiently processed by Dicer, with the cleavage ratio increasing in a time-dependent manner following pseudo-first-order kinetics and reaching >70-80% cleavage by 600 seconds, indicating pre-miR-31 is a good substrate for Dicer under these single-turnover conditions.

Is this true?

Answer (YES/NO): YES